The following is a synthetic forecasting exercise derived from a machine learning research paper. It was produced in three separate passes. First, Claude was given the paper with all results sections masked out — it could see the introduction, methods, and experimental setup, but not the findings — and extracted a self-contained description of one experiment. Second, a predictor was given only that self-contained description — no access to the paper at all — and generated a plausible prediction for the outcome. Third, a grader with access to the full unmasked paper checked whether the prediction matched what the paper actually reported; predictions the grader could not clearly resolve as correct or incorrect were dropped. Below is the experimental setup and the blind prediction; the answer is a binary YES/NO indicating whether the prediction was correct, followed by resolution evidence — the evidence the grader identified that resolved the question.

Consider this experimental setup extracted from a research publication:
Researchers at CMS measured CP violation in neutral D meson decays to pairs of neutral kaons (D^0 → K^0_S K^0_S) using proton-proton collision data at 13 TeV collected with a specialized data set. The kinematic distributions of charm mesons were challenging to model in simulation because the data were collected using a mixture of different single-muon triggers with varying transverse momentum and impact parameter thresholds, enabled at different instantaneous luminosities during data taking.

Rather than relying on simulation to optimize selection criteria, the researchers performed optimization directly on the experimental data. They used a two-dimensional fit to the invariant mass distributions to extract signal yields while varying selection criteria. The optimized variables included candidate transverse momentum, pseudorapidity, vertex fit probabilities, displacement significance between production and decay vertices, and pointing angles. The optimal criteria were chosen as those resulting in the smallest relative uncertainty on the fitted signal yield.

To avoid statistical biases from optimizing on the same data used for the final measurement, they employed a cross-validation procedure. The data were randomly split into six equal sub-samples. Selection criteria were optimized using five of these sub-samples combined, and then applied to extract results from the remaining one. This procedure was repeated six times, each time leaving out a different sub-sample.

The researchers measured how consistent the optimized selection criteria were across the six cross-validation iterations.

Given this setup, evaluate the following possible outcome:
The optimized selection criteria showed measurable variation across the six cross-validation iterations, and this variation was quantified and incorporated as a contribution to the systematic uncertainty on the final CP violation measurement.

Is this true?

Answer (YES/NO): NO